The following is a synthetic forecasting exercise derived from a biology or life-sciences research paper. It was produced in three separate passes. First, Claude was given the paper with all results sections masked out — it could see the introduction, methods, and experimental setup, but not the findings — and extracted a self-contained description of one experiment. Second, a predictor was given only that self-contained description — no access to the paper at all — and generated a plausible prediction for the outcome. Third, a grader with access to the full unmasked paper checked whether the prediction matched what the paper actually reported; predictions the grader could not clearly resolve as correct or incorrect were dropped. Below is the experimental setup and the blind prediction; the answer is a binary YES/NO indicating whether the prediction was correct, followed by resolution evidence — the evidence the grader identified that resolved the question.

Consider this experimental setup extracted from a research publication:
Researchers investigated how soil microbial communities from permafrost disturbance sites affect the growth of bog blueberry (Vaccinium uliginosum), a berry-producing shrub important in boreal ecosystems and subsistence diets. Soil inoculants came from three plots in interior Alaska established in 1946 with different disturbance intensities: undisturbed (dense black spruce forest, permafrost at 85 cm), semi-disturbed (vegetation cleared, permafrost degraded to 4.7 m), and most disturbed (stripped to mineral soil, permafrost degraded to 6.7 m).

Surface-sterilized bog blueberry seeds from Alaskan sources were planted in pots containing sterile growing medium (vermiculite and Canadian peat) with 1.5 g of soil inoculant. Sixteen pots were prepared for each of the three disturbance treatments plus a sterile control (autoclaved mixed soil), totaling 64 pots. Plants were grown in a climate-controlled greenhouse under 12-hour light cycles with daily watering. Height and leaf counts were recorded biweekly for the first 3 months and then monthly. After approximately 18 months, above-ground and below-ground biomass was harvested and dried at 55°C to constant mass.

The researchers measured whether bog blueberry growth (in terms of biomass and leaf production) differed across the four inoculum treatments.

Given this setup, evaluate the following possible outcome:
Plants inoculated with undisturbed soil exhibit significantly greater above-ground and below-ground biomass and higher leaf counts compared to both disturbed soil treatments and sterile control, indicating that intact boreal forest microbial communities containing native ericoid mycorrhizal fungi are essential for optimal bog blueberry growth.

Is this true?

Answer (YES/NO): NO